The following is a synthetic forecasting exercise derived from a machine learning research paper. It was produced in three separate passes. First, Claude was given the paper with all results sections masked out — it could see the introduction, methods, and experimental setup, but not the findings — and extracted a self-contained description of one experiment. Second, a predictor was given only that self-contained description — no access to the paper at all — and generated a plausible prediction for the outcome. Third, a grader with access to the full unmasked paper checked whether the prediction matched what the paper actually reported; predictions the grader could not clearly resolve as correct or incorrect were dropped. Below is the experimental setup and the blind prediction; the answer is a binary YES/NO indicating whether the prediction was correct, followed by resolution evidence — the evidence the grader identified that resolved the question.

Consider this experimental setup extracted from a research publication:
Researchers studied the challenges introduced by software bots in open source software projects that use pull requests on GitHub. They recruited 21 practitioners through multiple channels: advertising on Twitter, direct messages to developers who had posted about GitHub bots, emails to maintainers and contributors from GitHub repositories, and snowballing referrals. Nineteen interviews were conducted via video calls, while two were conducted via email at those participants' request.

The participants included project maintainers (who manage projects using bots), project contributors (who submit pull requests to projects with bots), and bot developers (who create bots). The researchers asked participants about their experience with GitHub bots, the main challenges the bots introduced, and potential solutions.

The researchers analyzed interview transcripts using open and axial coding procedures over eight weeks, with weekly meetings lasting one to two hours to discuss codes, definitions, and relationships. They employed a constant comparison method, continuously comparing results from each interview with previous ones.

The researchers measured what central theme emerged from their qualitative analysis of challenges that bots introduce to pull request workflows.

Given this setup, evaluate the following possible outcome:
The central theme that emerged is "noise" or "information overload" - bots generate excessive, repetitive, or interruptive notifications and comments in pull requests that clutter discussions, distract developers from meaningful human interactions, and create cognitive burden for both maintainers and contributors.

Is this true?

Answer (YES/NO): YES